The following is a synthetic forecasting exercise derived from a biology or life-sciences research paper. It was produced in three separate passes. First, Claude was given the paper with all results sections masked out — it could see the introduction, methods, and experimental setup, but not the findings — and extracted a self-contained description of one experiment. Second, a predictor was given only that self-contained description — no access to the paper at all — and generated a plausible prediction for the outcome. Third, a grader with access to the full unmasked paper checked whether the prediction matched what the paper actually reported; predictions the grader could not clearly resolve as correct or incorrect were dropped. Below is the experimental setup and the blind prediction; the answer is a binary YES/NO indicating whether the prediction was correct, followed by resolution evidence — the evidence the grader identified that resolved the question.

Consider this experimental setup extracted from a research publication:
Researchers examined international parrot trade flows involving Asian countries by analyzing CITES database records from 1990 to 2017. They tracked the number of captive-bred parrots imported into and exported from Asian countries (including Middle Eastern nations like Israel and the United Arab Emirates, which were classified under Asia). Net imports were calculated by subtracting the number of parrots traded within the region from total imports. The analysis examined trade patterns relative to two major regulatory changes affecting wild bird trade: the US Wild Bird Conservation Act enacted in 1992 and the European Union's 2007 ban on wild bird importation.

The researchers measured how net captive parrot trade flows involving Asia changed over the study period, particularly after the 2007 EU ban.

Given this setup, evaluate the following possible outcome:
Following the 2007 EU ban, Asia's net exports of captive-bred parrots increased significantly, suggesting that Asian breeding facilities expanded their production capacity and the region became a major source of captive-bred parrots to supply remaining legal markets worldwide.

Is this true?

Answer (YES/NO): NO